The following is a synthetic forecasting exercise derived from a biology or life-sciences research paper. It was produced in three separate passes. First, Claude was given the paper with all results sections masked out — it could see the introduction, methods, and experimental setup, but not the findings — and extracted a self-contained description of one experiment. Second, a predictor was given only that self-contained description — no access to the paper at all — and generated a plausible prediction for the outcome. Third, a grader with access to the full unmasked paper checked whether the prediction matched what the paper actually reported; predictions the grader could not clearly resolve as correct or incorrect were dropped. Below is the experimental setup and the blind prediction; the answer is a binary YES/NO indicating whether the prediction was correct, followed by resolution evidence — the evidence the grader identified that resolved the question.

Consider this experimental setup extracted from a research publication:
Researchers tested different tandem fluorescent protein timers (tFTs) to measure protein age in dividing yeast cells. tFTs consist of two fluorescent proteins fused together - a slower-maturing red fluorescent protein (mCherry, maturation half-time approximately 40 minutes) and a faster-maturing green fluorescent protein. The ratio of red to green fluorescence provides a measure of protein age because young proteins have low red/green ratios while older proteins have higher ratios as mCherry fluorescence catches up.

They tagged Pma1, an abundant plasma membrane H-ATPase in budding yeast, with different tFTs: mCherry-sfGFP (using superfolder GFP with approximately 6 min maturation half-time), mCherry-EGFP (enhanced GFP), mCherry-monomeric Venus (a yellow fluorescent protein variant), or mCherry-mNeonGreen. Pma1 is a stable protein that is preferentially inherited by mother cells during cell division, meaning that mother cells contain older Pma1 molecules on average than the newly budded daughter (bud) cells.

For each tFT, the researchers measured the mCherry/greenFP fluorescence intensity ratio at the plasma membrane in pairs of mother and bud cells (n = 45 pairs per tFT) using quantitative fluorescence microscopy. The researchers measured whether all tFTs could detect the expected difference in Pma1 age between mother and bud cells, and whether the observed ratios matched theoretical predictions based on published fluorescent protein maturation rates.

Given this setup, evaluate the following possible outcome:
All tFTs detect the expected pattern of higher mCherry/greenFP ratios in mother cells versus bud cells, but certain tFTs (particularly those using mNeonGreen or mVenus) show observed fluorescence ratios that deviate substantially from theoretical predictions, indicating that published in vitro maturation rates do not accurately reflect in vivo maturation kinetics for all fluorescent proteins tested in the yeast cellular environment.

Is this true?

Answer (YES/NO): NO